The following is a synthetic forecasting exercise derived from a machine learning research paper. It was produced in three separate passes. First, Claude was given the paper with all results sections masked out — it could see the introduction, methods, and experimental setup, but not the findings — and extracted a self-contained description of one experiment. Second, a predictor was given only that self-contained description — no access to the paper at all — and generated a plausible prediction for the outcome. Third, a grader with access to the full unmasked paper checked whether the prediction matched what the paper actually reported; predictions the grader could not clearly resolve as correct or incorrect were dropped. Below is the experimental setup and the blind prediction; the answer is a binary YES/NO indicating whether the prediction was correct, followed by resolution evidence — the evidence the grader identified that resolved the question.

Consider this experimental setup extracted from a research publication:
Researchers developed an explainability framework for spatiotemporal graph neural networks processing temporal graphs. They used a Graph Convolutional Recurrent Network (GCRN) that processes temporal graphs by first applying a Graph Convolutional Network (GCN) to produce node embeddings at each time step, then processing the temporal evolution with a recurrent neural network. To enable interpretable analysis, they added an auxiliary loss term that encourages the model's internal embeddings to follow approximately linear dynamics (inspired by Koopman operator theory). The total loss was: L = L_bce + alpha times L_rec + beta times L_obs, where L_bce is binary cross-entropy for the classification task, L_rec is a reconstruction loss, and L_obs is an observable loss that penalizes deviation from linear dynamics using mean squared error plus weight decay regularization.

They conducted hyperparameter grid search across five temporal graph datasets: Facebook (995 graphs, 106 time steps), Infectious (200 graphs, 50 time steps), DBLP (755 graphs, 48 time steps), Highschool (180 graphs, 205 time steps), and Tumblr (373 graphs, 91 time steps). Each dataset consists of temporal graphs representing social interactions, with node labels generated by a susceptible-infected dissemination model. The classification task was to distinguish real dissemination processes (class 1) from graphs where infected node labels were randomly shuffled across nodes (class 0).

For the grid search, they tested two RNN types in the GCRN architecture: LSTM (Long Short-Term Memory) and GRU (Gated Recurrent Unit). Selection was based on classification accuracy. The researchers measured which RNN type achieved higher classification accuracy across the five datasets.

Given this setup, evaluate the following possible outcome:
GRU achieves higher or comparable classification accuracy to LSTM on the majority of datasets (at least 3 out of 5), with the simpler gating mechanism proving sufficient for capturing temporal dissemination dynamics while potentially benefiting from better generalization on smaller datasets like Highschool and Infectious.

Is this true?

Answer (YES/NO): NO